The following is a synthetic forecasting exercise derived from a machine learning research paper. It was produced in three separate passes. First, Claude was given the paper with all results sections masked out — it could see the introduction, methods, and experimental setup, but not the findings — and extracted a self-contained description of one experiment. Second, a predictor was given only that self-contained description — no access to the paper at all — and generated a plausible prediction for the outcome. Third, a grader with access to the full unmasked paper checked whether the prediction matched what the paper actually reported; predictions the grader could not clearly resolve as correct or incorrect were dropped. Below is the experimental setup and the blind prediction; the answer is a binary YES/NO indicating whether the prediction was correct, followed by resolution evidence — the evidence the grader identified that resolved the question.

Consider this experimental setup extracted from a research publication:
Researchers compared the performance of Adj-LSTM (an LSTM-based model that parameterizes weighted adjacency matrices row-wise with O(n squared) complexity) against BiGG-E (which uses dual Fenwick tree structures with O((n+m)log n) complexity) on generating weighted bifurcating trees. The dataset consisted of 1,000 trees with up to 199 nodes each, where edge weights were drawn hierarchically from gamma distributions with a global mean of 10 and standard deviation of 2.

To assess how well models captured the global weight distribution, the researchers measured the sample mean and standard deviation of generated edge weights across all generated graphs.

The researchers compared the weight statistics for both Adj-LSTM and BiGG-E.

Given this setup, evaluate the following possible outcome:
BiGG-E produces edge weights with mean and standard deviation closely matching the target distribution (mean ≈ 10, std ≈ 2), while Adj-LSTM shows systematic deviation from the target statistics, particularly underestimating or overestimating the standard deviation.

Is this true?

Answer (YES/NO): NO